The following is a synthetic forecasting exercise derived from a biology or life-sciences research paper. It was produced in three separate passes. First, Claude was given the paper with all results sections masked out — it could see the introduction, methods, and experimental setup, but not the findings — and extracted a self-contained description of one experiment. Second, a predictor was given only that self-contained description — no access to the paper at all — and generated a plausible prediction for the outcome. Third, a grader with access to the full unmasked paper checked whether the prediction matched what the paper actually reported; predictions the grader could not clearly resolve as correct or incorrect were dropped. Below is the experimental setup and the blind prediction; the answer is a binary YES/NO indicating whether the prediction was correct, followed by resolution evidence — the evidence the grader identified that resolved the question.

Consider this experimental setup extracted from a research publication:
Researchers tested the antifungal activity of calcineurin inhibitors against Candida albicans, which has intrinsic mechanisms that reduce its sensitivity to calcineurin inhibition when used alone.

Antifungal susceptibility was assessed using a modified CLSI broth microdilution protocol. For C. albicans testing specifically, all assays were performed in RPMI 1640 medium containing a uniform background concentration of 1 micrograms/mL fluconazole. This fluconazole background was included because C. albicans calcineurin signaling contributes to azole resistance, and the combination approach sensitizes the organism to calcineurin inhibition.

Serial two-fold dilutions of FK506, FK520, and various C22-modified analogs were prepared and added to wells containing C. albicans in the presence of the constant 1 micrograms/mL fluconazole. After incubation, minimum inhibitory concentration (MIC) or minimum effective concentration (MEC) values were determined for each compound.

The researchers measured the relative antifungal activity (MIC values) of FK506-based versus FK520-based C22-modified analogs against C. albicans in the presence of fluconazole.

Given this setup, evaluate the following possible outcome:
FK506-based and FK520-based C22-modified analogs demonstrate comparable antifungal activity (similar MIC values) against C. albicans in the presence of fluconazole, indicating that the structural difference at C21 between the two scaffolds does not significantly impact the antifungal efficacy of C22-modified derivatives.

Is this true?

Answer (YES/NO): NO